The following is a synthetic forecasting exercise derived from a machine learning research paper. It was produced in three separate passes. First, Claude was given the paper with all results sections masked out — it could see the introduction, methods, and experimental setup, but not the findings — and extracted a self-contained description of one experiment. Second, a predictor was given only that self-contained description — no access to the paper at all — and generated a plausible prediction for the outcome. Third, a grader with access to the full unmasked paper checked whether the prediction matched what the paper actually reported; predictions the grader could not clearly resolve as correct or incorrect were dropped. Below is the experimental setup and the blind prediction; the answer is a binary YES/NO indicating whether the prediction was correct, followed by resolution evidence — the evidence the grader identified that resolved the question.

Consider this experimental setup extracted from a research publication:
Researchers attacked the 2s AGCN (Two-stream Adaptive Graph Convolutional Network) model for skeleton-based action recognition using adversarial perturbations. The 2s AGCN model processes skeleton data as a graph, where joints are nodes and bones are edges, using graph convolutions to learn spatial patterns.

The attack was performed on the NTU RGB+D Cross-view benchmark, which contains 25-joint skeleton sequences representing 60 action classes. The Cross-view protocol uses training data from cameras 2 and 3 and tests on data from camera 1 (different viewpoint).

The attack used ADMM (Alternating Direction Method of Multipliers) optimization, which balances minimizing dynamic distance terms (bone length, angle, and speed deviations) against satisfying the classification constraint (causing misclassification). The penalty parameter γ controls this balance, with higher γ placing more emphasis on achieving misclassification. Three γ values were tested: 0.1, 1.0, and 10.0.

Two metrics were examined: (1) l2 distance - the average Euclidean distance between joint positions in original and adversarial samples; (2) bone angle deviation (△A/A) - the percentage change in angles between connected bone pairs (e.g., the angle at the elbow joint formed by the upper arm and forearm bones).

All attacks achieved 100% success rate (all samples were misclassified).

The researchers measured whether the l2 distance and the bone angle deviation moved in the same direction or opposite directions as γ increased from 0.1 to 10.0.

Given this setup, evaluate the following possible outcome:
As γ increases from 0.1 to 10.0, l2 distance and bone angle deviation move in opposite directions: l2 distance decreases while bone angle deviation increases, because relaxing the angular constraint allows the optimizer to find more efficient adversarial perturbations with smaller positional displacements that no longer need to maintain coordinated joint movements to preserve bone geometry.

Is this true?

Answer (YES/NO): NO